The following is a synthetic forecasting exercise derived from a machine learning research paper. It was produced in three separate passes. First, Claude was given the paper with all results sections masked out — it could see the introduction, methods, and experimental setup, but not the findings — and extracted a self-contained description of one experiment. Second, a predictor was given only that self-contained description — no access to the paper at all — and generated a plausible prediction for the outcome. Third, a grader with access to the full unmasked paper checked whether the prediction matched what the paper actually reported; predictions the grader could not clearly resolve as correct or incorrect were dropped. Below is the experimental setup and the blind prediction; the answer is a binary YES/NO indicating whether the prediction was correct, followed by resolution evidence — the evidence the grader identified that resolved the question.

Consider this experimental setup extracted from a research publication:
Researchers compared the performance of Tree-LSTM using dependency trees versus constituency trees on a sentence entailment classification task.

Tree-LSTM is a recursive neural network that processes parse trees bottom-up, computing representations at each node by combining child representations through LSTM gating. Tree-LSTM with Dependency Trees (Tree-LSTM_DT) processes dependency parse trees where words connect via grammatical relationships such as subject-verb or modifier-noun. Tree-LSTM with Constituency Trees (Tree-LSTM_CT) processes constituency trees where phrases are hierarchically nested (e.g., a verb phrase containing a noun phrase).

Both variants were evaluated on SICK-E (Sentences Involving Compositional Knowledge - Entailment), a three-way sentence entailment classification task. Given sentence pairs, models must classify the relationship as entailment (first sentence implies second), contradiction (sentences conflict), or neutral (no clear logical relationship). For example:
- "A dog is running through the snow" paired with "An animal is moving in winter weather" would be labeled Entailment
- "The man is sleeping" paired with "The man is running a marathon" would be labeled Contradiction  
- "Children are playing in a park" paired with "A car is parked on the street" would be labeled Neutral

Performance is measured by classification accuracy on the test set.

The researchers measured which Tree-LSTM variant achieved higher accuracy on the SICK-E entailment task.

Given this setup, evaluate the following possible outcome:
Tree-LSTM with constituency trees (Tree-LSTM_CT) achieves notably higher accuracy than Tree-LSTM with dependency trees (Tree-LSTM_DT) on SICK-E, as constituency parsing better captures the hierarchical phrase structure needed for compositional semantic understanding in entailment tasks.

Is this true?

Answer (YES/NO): NO